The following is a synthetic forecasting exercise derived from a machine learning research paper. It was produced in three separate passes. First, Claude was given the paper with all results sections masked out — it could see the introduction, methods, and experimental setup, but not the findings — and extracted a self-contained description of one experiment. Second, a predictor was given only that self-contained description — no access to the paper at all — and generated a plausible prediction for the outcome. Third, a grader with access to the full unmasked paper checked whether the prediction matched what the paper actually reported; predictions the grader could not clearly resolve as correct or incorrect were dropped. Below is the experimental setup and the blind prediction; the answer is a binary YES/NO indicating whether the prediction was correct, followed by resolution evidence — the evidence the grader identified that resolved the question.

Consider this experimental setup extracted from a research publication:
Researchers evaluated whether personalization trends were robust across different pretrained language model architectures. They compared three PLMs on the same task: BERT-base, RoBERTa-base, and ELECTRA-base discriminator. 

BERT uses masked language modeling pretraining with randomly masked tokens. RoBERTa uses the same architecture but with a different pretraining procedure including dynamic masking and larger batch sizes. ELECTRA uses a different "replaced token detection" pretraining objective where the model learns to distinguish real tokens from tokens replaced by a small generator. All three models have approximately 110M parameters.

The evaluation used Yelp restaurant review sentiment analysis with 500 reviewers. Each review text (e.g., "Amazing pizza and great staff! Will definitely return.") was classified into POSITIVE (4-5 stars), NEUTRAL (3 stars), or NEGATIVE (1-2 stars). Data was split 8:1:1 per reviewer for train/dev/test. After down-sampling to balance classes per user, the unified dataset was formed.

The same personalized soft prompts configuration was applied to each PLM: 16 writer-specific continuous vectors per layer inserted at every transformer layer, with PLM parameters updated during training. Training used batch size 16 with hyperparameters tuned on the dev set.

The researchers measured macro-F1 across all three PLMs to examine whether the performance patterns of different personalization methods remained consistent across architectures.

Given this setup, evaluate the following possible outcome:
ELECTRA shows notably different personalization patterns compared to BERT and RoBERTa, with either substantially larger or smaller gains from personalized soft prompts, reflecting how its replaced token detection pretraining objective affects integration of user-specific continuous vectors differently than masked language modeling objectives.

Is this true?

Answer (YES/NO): NO